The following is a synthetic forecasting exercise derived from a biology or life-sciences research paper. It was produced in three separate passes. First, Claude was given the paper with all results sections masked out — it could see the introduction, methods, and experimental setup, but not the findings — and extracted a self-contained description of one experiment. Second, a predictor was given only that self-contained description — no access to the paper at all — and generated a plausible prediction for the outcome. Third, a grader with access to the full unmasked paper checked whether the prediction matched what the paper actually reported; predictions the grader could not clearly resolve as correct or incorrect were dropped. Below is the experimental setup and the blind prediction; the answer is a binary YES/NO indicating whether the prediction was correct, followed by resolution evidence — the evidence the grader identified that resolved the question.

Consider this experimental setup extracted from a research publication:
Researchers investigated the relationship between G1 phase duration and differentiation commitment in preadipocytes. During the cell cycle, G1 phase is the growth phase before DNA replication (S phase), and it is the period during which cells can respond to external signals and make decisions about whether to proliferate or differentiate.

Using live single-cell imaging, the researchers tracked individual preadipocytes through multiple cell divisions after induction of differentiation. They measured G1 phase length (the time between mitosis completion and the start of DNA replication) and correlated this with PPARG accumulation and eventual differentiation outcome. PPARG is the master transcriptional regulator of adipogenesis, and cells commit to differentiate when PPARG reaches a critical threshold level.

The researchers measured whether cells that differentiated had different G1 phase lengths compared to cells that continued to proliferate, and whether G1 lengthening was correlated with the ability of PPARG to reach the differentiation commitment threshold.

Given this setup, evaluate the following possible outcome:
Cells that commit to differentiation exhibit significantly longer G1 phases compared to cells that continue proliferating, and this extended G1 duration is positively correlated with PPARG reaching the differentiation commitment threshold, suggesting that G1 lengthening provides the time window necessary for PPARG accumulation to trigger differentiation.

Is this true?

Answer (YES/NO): YES